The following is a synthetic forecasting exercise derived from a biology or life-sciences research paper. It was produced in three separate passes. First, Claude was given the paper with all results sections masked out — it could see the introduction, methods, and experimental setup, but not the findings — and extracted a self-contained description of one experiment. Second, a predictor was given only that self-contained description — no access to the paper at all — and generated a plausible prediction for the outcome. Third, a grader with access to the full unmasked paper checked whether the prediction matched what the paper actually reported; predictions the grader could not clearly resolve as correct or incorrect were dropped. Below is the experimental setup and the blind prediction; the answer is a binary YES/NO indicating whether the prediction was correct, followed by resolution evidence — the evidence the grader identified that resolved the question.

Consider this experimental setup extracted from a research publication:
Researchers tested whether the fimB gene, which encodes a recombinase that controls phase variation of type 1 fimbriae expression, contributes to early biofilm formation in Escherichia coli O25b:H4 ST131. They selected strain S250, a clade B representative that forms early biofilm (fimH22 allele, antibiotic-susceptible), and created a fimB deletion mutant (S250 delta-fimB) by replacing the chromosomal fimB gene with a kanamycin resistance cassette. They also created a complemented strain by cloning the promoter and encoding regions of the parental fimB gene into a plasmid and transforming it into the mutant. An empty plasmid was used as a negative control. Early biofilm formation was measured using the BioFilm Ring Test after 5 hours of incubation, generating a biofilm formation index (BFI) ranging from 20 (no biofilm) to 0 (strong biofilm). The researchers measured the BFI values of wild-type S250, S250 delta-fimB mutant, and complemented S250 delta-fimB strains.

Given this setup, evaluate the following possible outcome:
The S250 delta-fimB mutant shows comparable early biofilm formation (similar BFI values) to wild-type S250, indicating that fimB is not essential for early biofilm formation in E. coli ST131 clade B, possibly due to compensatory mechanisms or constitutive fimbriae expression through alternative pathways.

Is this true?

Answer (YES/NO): NO